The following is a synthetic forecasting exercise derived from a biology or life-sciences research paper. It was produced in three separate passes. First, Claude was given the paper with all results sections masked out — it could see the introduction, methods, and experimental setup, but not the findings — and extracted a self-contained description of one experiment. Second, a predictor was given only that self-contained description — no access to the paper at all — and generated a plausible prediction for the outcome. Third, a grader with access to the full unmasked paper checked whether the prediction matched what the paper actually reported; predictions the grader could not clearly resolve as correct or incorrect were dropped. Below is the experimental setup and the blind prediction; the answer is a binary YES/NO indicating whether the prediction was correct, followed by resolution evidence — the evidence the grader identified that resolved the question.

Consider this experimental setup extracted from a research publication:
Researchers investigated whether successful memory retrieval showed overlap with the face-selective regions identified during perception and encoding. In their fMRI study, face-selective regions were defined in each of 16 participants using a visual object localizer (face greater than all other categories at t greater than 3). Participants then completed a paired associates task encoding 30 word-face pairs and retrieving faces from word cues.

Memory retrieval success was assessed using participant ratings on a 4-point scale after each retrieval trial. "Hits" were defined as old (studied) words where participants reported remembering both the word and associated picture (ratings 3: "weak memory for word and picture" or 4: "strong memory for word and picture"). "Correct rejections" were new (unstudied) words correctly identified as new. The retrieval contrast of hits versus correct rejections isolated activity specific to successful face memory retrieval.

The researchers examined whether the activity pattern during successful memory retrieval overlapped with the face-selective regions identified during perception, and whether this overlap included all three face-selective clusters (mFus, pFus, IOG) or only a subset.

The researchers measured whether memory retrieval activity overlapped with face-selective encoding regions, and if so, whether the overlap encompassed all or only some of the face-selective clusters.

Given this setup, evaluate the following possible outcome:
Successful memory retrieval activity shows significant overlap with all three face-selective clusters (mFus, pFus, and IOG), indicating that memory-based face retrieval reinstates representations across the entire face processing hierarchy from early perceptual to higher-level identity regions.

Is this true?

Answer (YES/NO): YES